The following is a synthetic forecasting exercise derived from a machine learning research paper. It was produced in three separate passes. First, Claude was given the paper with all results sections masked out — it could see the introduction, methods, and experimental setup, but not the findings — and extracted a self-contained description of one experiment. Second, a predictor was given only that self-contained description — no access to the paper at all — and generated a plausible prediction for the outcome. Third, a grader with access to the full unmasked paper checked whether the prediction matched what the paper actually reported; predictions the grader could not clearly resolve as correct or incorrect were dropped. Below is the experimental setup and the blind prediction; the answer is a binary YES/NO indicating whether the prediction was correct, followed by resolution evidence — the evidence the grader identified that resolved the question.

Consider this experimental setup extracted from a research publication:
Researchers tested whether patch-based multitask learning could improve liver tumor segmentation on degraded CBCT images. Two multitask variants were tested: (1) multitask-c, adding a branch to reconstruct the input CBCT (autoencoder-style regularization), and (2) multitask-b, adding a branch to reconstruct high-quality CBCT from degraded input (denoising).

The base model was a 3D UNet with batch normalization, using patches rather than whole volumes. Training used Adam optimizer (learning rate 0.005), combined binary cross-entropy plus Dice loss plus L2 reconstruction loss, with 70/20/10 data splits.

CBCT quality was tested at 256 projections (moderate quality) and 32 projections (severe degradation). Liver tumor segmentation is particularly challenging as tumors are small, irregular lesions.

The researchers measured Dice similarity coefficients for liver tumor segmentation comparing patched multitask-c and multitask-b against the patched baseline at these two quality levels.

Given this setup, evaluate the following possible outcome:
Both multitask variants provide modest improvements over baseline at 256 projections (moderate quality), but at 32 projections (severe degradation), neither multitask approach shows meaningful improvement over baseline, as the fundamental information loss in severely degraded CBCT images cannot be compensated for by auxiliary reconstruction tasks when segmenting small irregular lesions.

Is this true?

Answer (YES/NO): NO